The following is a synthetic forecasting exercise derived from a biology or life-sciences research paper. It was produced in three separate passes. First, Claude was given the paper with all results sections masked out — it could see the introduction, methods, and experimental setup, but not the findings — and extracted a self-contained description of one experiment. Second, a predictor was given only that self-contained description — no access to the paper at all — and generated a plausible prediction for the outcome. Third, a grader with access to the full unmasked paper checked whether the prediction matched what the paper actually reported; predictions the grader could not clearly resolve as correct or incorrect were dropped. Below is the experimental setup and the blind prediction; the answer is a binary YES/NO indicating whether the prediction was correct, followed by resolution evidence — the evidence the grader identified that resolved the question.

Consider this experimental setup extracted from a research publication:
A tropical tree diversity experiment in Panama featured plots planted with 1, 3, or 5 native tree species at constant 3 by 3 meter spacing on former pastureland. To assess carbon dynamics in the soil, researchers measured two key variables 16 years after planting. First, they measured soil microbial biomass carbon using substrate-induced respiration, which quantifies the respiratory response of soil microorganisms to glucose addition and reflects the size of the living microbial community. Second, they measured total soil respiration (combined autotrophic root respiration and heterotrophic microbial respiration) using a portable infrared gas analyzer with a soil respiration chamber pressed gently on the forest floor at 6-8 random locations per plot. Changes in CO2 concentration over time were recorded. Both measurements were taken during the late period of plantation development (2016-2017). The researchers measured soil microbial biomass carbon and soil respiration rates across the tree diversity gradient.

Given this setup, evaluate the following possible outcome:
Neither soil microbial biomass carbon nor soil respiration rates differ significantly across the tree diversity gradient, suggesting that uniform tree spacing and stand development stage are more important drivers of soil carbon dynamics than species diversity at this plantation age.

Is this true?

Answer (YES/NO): YES